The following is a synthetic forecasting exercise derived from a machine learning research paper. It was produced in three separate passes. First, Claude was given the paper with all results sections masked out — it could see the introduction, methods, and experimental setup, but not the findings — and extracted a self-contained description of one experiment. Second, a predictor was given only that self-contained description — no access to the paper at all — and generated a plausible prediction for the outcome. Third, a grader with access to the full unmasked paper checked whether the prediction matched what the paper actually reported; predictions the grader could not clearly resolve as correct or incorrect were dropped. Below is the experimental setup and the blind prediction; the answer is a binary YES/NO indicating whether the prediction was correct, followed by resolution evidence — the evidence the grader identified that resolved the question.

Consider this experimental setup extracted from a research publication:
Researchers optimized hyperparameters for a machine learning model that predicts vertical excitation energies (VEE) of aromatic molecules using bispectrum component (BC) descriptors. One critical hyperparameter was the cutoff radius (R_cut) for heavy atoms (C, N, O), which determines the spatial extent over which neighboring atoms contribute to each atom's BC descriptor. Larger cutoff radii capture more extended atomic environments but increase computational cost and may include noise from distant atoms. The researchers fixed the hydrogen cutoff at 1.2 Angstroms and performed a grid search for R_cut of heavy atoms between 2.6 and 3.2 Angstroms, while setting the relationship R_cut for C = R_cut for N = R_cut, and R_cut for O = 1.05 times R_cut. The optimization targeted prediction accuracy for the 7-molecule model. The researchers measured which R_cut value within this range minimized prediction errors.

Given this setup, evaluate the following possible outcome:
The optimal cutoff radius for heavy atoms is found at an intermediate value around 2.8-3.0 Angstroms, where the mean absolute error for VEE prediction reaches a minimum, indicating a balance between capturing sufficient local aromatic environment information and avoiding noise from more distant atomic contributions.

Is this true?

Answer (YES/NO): YES